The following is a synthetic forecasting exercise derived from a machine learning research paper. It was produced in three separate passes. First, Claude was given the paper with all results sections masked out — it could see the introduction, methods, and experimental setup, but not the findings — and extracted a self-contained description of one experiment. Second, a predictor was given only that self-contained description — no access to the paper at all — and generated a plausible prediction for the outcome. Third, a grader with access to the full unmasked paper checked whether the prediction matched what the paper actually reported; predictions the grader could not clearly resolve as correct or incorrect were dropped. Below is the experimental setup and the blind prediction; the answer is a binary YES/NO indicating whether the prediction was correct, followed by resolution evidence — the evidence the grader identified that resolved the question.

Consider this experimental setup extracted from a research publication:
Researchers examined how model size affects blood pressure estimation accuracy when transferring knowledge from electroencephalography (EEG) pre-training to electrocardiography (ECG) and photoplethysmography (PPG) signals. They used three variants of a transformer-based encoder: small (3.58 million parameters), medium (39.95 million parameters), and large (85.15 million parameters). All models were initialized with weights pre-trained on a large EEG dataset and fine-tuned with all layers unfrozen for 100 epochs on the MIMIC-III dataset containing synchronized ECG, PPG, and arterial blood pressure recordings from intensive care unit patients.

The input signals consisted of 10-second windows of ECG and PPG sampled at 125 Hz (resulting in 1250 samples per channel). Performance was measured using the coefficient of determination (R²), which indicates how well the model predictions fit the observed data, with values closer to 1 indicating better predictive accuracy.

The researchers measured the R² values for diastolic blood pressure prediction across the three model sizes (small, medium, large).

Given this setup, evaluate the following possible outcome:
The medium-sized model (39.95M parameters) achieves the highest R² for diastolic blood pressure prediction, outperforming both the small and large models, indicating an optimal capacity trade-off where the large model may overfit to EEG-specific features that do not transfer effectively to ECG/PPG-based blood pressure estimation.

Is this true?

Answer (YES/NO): NO